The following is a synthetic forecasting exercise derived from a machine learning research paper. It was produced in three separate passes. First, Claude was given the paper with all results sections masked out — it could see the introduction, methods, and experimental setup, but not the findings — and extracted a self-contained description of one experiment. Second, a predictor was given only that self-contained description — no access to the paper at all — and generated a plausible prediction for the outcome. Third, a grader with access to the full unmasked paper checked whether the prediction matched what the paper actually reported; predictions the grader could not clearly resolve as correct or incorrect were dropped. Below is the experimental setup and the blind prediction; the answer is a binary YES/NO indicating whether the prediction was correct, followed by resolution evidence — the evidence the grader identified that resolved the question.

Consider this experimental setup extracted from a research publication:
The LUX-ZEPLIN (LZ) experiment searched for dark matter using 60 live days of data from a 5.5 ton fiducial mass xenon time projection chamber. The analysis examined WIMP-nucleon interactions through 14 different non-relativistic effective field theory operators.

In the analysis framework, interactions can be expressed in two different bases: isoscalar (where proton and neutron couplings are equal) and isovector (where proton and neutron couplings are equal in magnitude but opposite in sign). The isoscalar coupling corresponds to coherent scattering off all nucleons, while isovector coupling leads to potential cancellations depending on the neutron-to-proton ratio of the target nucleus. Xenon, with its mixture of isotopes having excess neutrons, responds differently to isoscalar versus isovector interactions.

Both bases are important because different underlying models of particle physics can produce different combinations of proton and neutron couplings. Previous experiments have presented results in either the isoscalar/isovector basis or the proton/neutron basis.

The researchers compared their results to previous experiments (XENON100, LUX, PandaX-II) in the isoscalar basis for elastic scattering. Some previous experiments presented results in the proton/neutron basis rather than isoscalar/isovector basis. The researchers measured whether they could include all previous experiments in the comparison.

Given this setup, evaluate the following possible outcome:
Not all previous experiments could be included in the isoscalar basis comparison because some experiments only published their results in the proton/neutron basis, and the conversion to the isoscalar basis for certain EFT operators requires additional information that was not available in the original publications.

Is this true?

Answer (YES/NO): YES